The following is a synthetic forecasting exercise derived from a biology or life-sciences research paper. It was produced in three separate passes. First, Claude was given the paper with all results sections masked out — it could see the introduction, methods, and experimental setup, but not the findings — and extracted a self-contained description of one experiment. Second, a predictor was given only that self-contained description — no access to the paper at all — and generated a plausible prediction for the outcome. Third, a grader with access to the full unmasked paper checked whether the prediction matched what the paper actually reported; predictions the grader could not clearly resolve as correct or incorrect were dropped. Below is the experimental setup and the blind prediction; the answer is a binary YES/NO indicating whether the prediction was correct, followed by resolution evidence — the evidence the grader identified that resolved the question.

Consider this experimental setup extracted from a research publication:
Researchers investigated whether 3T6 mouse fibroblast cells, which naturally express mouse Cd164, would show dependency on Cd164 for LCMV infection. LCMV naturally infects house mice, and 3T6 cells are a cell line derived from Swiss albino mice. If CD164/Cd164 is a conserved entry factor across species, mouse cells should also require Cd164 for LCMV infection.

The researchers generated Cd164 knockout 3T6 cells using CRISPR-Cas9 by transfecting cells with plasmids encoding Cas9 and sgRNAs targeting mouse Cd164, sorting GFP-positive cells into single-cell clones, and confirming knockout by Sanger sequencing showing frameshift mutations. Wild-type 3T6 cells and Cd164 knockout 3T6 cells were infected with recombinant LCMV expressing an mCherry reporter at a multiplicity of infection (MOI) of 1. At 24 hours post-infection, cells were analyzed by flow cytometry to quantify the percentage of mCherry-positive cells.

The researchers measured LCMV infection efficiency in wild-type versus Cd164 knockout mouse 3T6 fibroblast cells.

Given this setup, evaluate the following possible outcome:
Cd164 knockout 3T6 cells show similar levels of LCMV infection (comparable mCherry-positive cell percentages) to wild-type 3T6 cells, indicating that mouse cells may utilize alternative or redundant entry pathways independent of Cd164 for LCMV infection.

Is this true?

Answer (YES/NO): NO